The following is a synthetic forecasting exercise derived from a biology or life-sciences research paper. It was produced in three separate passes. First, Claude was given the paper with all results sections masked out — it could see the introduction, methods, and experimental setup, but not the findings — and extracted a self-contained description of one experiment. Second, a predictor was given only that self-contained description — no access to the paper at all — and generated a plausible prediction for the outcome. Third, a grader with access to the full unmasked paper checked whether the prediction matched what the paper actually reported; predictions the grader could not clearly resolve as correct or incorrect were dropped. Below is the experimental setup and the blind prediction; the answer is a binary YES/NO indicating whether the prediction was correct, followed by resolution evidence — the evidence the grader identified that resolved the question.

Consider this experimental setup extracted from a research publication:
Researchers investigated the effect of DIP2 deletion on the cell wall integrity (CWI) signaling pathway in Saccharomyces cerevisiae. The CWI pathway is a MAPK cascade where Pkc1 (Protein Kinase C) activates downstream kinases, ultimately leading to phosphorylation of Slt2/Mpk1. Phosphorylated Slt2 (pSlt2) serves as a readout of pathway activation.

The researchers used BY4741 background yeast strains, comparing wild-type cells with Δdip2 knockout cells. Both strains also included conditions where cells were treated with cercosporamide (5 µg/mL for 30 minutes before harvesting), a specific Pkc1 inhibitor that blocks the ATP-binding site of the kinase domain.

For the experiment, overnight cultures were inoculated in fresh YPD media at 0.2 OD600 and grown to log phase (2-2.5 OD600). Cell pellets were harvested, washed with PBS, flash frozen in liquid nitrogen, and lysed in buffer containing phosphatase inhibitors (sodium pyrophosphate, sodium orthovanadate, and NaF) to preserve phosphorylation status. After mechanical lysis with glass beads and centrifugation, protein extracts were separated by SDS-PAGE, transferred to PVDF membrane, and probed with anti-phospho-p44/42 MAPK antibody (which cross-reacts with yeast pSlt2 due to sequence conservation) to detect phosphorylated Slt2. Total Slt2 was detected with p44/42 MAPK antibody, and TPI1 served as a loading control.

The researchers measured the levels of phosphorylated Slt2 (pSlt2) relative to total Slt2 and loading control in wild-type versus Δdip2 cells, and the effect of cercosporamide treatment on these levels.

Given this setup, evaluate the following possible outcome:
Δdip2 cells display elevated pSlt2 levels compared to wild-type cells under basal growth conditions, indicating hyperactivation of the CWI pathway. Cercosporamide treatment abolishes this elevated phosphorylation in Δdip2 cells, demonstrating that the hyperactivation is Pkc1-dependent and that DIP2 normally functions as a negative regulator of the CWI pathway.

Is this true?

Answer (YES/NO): YES